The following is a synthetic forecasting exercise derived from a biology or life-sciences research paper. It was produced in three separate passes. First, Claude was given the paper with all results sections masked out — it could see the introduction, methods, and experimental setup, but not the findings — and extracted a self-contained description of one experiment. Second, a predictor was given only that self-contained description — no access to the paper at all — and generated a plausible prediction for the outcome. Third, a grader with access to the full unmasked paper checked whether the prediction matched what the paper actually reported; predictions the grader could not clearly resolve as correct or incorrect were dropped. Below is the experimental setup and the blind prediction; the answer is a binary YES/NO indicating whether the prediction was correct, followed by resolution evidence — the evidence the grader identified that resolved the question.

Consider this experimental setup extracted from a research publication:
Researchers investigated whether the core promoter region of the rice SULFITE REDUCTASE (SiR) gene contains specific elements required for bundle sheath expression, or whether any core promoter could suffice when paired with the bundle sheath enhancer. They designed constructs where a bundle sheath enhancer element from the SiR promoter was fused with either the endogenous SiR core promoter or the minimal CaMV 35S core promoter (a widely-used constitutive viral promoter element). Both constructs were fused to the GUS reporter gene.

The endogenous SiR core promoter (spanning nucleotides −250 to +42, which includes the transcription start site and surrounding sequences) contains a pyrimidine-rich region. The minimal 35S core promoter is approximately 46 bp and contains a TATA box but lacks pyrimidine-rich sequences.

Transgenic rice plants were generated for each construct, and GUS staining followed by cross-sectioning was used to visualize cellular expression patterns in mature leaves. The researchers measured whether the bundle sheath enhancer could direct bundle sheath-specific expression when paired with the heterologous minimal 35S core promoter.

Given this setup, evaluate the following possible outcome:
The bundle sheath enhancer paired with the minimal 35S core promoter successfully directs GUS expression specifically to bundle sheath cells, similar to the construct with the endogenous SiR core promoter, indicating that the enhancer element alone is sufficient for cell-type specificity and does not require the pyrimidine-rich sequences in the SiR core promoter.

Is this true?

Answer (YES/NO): NO